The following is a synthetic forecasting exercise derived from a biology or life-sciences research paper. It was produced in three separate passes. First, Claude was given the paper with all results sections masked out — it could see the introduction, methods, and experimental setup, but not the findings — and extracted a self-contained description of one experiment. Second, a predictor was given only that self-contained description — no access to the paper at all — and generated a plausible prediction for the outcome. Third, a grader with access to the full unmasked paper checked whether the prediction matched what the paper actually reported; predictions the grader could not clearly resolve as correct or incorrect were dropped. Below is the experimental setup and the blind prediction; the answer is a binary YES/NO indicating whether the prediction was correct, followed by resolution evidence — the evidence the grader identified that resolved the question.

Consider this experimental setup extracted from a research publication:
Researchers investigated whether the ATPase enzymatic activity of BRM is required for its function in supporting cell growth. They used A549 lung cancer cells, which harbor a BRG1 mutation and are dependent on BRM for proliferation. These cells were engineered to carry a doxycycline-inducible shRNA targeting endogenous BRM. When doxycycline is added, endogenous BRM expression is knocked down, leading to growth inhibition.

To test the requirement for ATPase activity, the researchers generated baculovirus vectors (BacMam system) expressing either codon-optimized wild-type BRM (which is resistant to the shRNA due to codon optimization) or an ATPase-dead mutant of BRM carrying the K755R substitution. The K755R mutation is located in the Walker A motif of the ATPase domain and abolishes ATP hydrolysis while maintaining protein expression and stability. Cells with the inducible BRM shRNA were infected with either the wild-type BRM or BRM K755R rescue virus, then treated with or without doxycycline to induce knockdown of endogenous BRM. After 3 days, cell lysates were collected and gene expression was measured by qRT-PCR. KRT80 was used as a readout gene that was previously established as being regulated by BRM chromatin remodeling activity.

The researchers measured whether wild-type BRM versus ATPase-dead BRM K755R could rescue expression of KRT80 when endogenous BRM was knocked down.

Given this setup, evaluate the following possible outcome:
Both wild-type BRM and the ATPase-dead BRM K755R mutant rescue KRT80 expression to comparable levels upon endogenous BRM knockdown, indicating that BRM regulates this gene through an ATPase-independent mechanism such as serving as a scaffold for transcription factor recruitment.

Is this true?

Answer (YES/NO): NO